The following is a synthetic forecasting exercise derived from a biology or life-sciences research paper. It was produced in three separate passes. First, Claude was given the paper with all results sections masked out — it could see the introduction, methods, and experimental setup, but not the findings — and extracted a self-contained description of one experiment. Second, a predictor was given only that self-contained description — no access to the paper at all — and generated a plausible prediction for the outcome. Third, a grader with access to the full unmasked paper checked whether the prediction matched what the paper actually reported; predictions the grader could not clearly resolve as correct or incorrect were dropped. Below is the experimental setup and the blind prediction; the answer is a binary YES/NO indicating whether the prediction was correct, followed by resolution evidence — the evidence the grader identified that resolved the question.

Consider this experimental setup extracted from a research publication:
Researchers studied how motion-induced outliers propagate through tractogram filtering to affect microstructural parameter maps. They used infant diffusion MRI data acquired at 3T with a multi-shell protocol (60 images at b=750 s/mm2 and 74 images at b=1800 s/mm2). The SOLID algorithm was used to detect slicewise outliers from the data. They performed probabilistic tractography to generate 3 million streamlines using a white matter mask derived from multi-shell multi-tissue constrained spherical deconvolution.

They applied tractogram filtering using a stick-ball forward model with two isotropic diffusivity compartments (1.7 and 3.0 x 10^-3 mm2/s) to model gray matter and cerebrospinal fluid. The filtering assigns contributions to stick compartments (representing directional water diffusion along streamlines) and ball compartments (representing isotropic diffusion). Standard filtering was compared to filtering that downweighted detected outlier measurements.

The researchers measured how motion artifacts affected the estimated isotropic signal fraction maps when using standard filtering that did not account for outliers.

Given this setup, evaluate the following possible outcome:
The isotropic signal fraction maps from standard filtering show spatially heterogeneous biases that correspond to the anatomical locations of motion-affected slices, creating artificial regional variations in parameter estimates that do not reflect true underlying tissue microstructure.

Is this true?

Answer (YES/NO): NO